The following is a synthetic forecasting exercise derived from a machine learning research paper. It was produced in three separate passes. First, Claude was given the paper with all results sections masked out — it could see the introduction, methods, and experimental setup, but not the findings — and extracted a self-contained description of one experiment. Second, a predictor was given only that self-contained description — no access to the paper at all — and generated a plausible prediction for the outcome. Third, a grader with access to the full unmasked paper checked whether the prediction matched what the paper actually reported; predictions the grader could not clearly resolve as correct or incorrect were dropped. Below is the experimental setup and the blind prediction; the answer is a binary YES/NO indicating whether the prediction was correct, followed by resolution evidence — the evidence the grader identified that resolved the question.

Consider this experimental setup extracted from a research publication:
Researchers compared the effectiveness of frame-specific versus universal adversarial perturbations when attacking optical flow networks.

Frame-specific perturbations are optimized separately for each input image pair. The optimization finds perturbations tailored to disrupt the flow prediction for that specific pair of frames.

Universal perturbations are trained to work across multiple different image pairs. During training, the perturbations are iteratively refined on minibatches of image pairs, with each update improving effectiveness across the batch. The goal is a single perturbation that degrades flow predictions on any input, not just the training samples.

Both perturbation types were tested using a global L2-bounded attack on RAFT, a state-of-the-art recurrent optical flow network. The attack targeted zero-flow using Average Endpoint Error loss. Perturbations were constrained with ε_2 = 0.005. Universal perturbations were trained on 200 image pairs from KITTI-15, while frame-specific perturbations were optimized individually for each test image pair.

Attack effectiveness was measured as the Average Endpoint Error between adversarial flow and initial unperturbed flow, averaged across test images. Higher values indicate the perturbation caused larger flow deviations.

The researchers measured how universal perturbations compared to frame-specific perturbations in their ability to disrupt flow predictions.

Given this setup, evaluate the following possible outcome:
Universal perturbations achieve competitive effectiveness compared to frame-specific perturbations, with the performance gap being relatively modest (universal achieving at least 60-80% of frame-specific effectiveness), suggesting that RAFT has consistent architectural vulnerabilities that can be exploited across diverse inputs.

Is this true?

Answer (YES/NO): NO